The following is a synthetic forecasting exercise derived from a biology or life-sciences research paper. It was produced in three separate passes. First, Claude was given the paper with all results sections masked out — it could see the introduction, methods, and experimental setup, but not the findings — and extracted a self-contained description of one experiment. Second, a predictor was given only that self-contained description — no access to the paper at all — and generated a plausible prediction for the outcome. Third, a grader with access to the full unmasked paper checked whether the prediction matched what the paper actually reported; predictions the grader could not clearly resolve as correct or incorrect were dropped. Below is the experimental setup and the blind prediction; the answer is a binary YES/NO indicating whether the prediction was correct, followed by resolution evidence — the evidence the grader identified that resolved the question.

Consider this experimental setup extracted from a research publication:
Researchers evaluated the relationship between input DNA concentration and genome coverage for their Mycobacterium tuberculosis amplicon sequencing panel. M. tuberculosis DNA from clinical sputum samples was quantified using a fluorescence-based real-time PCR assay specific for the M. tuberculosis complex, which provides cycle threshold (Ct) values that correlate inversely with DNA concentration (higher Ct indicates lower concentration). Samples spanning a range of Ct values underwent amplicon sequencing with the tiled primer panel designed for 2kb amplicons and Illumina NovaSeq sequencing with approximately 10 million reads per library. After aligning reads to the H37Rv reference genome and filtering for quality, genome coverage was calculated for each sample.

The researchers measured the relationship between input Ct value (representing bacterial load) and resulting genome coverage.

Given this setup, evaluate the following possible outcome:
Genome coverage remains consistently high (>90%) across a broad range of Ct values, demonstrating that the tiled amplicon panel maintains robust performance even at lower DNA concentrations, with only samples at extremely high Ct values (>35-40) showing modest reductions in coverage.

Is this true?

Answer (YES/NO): NO